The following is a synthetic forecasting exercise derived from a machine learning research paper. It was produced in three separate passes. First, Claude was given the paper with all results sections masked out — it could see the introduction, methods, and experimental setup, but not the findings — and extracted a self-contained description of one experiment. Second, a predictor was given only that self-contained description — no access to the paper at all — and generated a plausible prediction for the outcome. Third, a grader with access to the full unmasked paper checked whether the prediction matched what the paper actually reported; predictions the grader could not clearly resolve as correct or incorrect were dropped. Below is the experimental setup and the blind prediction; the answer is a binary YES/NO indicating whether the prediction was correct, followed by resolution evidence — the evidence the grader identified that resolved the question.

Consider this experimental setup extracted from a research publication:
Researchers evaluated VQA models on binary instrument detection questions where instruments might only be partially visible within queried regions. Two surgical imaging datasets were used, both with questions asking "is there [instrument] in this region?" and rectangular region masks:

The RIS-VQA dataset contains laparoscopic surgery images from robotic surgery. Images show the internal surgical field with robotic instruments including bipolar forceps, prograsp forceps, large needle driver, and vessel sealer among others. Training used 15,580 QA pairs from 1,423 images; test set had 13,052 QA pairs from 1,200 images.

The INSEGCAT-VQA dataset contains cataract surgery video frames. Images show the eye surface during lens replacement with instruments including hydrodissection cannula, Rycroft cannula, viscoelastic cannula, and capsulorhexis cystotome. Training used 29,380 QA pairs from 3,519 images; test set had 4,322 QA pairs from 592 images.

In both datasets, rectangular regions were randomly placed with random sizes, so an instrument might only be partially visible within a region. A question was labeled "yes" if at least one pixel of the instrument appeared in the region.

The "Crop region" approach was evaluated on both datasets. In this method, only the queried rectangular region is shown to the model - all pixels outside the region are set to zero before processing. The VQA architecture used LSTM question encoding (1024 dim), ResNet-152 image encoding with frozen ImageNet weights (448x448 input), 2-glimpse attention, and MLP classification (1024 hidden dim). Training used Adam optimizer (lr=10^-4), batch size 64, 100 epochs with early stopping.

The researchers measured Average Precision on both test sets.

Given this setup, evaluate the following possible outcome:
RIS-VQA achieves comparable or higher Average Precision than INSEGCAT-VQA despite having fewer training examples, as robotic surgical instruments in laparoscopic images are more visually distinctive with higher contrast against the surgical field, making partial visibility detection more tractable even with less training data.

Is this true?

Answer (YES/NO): NO